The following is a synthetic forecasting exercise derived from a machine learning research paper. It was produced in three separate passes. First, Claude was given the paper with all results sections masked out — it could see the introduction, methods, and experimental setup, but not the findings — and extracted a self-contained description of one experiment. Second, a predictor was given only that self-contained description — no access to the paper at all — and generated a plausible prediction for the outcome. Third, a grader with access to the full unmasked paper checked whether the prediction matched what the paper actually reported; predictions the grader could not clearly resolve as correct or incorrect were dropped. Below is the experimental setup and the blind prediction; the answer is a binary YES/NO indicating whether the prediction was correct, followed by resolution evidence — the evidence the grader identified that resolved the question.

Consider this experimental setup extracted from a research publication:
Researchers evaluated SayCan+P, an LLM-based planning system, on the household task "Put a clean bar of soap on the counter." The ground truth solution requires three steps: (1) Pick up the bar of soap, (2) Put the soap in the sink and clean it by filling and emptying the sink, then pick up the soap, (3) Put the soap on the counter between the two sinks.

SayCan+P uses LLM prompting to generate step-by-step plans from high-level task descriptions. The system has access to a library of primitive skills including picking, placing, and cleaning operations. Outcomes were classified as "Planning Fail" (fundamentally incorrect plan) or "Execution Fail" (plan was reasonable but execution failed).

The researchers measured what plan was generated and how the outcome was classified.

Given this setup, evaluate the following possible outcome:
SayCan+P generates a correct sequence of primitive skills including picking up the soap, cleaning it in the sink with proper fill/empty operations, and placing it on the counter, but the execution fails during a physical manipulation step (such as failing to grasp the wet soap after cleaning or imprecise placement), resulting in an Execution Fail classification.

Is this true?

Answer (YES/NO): NO